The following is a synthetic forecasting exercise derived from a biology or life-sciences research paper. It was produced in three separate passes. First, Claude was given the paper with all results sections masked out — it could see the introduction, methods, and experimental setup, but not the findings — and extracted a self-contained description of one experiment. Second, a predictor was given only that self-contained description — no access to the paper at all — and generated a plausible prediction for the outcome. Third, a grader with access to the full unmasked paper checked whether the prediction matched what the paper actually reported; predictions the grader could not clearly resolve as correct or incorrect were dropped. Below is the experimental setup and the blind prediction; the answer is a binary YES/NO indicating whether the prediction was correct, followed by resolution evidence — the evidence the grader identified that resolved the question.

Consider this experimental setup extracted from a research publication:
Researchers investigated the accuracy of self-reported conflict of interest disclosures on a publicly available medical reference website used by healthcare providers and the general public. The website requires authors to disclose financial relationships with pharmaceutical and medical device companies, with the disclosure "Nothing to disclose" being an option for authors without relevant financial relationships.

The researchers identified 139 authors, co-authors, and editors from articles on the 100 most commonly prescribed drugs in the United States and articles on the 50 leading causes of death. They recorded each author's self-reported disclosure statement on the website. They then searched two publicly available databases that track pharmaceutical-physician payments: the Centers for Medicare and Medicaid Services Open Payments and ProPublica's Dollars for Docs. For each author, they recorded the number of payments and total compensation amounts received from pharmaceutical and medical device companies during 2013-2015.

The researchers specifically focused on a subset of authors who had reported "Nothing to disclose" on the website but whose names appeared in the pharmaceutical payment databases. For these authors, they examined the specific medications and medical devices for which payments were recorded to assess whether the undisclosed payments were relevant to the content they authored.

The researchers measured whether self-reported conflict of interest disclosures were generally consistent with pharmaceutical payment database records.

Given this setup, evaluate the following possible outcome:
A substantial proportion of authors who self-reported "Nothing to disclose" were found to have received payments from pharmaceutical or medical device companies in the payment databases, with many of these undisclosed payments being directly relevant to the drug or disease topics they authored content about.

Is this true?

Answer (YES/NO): NO